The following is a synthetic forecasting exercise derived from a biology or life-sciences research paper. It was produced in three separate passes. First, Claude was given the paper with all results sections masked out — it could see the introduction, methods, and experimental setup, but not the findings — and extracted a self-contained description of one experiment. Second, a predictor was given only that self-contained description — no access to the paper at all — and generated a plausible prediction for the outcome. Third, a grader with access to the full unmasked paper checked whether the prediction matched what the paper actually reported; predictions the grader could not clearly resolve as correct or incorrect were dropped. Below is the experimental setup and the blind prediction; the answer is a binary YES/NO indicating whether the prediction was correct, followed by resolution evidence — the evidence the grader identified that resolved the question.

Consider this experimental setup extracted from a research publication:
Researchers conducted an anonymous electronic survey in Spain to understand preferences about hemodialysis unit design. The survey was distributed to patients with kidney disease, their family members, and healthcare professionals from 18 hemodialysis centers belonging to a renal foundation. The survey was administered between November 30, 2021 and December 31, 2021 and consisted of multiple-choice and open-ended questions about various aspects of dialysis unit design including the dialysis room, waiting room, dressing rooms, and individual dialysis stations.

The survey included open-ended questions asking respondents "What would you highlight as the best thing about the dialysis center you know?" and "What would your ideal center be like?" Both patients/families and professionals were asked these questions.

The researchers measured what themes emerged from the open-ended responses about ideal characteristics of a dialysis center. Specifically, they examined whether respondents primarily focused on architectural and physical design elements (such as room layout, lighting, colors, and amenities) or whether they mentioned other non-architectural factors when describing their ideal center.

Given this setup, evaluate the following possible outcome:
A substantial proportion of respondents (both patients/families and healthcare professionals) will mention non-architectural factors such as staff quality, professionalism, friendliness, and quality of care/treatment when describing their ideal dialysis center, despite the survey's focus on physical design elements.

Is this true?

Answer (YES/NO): YES